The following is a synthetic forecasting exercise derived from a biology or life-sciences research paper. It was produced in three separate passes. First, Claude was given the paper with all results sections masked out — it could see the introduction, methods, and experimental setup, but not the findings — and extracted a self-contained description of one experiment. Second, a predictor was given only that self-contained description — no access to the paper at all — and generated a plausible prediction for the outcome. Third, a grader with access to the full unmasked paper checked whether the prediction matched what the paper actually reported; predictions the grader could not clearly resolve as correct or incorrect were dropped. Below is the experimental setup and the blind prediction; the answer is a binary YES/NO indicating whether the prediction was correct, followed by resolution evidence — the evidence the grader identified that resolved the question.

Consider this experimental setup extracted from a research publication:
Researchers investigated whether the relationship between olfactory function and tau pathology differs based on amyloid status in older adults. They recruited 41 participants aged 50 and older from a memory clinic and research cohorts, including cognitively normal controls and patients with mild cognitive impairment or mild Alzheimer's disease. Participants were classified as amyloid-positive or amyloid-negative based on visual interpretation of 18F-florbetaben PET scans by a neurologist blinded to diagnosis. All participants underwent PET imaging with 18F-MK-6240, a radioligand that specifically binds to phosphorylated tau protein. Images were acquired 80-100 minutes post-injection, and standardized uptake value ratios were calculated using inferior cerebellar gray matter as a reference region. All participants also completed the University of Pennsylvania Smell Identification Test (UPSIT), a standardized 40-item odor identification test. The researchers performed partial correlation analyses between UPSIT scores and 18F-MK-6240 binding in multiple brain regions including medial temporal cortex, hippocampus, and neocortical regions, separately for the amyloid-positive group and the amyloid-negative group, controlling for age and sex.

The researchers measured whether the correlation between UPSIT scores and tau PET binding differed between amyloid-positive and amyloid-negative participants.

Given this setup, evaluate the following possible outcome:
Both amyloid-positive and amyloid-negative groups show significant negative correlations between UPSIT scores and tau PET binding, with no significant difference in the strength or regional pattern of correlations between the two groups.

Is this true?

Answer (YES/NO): NO